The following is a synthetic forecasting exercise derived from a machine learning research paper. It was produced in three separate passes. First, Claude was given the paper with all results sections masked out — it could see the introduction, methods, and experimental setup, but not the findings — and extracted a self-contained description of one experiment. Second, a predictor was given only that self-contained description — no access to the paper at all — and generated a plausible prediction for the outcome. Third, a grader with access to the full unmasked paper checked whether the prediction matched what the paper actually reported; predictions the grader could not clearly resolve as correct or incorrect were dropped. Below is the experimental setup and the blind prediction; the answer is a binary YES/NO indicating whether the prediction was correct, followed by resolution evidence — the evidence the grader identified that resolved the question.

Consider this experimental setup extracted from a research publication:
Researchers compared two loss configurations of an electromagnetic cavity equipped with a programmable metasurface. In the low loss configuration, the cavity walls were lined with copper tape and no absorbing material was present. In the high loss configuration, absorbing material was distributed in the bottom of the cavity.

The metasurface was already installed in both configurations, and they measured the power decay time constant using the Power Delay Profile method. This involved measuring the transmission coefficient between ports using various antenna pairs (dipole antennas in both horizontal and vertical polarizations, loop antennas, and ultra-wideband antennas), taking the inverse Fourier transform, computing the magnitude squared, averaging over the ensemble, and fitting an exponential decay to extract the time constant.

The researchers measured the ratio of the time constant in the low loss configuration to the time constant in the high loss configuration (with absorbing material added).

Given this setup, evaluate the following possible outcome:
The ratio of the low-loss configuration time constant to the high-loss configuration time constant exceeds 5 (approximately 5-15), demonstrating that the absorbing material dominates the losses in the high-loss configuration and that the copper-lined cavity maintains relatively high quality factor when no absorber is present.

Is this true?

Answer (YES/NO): NO